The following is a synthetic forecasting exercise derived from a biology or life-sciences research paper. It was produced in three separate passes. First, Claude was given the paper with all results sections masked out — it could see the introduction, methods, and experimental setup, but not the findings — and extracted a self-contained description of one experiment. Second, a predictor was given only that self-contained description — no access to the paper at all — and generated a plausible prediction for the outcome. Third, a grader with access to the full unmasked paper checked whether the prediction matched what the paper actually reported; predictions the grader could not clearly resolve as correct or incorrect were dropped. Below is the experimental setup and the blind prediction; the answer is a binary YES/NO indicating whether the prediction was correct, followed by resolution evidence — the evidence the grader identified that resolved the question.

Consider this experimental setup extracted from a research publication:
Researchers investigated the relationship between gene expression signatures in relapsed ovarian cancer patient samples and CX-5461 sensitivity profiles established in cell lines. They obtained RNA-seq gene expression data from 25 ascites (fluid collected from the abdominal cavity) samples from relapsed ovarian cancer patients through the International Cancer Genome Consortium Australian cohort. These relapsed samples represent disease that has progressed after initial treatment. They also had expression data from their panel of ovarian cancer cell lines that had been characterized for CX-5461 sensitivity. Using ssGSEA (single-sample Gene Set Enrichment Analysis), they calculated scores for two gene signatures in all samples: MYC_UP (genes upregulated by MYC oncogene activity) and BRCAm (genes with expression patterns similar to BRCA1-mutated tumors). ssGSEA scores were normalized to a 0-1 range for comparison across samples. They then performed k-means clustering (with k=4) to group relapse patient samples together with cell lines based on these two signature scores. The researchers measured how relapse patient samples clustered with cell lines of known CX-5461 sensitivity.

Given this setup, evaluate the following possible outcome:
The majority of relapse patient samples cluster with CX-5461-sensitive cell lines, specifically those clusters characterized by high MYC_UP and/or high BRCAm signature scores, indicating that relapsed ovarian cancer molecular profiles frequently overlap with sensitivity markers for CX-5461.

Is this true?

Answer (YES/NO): NO